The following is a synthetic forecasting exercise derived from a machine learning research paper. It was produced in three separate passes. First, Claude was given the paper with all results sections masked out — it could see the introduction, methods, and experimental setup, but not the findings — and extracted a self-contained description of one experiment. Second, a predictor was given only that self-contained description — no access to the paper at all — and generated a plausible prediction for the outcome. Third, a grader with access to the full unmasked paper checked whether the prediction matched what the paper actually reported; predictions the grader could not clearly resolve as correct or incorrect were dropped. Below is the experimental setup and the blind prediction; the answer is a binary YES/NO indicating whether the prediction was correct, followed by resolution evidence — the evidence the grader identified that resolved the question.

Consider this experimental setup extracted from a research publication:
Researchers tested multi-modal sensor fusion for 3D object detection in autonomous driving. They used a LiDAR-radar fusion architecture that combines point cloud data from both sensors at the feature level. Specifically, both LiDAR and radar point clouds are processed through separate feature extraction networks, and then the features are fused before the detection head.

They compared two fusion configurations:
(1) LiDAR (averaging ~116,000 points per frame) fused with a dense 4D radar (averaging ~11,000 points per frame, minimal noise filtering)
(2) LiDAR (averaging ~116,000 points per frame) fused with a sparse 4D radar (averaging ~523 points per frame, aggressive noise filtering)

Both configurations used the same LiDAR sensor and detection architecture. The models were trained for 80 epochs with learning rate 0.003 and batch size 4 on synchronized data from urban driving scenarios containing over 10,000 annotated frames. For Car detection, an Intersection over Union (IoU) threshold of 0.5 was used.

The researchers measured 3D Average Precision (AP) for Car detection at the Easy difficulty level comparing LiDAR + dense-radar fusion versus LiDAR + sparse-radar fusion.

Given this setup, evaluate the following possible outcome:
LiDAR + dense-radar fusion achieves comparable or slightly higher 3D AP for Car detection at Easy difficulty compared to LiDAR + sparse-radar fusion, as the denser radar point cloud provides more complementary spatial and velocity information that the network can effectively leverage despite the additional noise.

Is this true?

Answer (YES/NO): NO